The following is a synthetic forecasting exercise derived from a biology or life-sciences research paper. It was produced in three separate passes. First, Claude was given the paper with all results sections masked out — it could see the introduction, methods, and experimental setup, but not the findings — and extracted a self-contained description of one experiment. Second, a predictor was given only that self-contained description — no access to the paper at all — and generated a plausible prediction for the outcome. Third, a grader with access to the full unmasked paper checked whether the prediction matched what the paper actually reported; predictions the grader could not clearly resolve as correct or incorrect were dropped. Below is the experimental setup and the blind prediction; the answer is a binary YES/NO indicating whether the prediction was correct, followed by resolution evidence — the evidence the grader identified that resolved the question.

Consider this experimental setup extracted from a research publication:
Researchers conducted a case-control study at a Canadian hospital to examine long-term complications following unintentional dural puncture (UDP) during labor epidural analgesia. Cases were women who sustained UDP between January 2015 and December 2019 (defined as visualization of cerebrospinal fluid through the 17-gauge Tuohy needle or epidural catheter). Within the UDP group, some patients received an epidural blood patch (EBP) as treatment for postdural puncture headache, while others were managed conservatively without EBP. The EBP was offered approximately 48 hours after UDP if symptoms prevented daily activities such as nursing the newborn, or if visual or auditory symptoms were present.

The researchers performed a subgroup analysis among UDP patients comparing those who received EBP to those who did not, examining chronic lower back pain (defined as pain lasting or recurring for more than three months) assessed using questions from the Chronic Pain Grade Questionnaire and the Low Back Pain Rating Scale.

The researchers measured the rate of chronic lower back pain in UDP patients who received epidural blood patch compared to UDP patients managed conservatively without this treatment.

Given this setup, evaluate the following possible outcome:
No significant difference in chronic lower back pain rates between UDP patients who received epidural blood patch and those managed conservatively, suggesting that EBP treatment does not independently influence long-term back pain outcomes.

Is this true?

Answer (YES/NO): YES